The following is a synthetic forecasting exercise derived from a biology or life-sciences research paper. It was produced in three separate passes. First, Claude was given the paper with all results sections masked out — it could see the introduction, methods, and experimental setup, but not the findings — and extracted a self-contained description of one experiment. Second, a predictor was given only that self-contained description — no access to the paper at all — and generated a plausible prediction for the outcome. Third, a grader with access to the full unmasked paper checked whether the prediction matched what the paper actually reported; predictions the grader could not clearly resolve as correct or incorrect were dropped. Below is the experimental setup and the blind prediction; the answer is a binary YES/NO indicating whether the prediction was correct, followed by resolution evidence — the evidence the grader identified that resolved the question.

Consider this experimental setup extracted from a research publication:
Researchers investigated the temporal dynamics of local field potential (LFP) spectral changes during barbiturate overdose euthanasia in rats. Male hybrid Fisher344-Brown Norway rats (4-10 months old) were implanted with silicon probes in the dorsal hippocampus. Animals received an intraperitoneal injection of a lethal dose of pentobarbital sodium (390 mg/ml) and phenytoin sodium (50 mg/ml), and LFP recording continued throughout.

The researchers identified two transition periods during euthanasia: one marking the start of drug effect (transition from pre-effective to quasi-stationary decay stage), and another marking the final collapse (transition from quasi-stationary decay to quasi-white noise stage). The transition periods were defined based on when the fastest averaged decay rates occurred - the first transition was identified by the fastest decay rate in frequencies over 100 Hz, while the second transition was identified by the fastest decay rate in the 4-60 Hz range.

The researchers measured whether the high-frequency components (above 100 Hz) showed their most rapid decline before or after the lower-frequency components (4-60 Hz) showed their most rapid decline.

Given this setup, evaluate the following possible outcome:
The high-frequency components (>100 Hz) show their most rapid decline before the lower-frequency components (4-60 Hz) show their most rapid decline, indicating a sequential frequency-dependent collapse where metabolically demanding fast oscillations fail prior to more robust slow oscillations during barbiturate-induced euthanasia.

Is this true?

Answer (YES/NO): YES